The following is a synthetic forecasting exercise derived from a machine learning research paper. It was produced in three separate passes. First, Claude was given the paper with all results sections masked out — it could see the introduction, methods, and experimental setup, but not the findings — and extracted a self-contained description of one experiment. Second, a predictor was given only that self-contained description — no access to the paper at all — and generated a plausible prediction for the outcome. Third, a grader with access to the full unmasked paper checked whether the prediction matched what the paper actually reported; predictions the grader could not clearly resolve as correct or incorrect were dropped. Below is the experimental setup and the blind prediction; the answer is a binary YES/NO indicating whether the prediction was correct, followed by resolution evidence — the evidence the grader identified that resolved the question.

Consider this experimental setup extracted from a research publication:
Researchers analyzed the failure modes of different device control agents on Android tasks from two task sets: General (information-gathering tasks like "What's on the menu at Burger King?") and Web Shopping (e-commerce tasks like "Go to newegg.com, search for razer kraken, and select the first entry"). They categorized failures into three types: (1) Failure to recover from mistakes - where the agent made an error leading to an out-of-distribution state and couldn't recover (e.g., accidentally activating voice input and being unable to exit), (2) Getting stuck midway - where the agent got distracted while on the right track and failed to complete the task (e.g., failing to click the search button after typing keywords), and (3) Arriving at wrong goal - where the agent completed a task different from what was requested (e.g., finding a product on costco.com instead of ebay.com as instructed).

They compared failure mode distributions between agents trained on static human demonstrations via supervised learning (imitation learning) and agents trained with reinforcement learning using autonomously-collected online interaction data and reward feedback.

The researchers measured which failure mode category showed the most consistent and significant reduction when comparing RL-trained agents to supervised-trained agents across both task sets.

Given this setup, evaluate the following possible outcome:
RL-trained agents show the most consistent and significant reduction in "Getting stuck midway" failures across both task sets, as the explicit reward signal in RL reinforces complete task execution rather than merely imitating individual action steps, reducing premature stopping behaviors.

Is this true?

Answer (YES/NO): NO